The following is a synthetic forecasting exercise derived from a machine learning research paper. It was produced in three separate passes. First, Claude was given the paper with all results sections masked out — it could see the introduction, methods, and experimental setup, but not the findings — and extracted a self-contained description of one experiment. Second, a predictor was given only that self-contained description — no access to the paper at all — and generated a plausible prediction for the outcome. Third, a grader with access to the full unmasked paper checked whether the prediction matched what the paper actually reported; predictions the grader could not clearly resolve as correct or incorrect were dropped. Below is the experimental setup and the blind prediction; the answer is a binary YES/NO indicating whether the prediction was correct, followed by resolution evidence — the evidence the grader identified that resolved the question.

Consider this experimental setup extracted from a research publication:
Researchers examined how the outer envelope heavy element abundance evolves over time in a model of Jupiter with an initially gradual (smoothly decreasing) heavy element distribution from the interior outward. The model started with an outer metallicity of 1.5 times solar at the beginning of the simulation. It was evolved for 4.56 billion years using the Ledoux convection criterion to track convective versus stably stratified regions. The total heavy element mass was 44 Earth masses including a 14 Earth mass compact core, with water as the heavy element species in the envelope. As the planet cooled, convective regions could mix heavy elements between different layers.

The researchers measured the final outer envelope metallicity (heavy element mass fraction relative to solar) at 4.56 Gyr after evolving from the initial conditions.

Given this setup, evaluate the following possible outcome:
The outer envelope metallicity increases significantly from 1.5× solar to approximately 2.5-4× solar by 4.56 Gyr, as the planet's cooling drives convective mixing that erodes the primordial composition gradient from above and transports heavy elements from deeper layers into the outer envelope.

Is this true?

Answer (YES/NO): YES